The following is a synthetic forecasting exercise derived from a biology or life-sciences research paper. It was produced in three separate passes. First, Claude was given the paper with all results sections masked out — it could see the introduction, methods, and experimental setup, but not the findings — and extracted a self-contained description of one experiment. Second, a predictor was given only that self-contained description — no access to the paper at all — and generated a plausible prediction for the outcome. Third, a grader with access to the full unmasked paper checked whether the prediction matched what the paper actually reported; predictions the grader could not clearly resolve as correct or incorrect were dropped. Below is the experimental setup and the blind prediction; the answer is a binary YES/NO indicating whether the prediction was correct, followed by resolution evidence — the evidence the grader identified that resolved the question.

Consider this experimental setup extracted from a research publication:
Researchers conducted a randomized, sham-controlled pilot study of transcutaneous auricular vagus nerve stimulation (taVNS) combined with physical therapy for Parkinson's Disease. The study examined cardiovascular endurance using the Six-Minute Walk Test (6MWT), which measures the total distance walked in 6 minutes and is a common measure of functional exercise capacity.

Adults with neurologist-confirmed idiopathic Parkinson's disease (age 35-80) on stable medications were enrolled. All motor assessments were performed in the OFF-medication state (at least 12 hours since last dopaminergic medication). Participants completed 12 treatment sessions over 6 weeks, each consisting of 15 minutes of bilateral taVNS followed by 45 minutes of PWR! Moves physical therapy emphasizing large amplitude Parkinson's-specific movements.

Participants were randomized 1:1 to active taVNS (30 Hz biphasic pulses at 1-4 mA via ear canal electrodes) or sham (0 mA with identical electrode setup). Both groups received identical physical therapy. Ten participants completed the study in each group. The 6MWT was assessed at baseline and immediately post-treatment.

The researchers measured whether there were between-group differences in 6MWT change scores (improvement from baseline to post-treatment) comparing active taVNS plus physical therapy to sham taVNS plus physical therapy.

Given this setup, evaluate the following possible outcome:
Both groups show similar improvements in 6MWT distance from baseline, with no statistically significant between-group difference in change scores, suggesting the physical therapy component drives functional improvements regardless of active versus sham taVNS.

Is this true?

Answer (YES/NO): NO